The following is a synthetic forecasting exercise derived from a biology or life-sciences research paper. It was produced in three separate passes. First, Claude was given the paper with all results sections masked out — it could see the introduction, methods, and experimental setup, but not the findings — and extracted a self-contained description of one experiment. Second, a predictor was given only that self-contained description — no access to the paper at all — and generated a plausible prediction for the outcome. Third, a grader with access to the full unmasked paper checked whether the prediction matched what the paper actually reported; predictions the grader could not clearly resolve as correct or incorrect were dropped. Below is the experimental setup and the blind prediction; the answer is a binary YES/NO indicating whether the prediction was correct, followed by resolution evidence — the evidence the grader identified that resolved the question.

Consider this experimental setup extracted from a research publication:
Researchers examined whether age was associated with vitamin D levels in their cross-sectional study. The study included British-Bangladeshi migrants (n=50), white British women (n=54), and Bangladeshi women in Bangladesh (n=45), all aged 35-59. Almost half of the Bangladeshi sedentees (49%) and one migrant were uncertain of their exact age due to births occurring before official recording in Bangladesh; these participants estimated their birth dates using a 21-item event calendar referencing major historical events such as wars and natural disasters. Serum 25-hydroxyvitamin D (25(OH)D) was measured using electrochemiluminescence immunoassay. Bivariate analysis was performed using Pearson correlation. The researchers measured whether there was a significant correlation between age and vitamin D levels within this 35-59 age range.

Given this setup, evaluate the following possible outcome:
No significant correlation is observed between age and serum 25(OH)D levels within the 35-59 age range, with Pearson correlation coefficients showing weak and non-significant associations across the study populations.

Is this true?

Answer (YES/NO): YES